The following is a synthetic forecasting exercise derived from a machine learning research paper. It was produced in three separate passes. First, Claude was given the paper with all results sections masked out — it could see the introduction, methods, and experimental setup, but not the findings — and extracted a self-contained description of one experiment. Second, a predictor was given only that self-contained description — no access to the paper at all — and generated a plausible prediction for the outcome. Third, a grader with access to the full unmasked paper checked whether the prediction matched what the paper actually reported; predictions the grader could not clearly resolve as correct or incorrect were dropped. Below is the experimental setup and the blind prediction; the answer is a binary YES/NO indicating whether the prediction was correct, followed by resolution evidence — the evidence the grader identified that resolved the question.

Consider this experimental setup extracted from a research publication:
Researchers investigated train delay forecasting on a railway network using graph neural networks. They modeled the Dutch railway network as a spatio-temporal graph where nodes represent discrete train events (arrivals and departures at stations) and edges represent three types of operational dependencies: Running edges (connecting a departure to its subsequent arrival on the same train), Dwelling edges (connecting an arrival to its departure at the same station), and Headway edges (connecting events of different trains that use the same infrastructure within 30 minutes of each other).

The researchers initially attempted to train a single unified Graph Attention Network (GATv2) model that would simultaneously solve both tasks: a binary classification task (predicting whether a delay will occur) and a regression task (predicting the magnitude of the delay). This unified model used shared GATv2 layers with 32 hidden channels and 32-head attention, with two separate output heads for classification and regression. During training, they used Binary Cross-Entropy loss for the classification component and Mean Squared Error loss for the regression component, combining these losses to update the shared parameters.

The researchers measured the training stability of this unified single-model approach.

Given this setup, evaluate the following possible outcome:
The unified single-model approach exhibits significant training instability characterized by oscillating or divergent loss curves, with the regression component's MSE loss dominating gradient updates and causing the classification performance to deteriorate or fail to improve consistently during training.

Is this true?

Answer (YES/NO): NO